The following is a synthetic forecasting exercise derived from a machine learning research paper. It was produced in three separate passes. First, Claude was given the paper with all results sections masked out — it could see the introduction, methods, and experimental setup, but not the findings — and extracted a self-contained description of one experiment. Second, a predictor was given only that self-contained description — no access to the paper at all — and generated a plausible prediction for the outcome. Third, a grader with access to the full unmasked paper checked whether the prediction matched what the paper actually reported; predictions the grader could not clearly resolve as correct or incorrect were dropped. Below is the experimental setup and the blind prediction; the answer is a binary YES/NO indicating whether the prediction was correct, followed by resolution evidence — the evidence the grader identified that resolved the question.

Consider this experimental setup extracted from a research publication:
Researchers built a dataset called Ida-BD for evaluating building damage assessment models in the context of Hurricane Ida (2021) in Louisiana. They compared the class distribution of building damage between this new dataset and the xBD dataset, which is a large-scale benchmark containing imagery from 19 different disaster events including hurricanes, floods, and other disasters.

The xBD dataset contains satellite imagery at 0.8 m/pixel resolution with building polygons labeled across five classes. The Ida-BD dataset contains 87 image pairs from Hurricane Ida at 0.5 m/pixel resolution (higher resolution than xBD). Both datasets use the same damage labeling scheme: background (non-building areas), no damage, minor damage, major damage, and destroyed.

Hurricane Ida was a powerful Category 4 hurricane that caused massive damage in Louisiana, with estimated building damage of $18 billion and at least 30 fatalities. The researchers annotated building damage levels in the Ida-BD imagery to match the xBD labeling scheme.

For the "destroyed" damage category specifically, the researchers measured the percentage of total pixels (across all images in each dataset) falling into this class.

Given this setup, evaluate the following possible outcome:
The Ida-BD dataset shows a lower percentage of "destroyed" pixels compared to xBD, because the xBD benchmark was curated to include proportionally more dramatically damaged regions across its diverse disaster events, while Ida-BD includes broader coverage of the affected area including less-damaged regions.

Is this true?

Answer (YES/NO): YES